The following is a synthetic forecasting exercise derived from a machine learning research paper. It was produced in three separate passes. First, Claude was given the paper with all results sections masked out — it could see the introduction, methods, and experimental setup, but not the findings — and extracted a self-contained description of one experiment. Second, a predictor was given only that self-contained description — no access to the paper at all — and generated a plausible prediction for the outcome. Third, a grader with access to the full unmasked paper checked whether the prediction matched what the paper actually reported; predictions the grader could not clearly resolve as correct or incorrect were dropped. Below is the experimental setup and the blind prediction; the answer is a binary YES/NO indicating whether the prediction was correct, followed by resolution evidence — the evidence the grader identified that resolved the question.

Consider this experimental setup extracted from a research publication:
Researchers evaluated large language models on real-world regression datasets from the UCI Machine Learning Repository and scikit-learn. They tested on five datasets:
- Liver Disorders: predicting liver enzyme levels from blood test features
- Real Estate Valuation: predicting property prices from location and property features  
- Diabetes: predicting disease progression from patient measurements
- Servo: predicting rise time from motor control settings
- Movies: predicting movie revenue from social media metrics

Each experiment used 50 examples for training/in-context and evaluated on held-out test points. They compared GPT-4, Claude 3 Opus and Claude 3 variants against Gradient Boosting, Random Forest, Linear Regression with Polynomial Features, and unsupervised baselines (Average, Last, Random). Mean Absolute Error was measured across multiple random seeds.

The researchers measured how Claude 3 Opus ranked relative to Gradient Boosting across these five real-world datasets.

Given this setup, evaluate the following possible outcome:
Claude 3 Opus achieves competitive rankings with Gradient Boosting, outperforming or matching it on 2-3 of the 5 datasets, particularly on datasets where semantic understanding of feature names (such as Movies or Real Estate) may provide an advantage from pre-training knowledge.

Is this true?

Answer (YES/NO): NO